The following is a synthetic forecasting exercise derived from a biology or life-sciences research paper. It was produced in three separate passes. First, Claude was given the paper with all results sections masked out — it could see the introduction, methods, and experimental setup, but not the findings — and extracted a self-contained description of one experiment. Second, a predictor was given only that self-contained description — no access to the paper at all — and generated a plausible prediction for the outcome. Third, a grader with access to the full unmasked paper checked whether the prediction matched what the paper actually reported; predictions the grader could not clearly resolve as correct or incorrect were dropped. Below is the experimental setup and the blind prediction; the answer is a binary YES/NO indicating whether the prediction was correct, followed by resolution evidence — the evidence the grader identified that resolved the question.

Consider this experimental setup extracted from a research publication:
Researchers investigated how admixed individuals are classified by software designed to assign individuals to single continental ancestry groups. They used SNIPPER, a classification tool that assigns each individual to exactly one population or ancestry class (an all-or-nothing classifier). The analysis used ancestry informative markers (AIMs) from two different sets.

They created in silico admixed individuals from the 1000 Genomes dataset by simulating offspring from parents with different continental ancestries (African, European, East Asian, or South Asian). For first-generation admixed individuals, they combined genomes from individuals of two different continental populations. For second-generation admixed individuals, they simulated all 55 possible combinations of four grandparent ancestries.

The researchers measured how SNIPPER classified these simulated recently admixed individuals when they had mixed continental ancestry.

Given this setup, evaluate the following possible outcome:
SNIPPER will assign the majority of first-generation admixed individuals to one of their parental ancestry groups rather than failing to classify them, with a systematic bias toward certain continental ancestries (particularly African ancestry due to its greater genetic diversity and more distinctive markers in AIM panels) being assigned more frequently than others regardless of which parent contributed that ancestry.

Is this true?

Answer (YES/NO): NO